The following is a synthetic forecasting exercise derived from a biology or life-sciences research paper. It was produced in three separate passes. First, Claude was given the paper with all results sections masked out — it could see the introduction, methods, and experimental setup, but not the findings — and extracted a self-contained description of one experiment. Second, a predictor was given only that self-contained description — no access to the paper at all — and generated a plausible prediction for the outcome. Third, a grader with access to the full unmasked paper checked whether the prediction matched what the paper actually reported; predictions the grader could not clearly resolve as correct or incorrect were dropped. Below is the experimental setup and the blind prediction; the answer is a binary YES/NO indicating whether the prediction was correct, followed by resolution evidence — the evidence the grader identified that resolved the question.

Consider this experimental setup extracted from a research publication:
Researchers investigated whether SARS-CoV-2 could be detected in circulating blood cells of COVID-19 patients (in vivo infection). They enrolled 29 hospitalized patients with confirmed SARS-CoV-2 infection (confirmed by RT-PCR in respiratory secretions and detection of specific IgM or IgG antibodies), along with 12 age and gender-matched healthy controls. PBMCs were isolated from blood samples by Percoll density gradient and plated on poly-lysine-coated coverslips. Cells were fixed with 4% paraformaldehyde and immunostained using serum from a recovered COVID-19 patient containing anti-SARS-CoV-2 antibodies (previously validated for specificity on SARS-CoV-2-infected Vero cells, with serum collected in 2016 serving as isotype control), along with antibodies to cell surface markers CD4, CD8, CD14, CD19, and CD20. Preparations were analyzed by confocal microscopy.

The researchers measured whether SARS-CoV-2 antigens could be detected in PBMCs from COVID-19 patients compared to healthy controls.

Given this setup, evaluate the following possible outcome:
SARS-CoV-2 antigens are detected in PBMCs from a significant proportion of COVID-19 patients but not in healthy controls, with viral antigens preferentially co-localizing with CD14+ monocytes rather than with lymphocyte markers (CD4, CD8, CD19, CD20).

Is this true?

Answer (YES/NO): NO